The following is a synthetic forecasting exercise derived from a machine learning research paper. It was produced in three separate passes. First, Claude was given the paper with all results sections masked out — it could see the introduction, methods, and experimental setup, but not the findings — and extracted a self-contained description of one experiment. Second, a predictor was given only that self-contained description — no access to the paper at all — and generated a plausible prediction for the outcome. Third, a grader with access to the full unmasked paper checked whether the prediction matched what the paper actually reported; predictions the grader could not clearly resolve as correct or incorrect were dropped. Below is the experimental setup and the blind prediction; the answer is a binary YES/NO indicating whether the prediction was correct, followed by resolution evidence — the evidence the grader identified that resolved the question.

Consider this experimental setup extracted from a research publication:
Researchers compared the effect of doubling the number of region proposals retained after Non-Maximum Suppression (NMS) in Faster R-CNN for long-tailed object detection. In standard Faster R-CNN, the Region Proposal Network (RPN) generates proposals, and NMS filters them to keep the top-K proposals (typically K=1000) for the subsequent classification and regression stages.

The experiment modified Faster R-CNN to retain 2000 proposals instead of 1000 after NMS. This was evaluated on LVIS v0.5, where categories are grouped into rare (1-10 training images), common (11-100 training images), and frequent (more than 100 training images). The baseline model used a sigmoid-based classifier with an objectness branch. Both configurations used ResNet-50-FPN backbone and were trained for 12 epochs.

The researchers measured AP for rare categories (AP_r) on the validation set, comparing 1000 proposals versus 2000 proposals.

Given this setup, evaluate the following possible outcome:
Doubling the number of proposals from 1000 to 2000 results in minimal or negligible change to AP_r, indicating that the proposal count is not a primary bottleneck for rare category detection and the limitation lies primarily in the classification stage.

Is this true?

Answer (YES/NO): YES